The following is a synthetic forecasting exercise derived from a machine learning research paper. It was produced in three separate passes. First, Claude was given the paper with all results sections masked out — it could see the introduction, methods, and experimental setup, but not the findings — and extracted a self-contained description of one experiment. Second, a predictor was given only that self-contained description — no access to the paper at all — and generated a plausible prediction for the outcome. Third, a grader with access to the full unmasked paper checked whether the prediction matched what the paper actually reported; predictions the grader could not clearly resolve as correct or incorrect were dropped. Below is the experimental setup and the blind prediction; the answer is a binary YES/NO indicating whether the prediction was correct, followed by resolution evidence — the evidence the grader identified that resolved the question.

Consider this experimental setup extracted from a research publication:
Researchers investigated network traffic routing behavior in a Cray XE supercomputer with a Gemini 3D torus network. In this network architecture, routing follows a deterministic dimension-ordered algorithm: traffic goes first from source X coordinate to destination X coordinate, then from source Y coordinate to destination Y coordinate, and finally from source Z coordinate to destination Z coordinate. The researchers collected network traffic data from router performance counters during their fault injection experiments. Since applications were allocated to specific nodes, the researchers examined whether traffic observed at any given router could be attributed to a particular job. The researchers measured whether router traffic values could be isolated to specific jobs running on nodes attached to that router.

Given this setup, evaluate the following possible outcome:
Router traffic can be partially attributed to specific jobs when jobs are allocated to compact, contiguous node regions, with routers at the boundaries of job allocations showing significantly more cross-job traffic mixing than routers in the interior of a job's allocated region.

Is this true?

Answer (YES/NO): NO